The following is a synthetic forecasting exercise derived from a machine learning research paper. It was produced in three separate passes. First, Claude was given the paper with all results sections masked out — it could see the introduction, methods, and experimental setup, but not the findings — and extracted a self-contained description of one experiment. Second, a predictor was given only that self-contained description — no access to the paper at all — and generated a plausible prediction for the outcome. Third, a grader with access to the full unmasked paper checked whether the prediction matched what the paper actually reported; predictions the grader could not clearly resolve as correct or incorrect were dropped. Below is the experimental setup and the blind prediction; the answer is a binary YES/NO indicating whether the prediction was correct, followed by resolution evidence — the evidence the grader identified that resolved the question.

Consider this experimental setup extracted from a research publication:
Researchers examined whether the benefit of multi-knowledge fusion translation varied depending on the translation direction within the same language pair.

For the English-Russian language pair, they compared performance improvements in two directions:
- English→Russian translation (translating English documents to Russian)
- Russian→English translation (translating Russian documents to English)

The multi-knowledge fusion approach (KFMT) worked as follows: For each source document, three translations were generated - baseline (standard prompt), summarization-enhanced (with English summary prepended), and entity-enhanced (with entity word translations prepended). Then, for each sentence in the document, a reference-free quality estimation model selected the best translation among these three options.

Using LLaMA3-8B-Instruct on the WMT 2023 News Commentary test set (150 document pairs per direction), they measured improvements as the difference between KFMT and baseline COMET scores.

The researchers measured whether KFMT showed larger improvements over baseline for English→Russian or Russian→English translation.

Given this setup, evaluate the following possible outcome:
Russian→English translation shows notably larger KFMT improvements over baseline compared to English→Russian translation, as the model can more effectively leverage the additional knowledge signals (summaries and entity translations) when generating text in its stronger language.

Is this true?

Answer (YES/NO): NO